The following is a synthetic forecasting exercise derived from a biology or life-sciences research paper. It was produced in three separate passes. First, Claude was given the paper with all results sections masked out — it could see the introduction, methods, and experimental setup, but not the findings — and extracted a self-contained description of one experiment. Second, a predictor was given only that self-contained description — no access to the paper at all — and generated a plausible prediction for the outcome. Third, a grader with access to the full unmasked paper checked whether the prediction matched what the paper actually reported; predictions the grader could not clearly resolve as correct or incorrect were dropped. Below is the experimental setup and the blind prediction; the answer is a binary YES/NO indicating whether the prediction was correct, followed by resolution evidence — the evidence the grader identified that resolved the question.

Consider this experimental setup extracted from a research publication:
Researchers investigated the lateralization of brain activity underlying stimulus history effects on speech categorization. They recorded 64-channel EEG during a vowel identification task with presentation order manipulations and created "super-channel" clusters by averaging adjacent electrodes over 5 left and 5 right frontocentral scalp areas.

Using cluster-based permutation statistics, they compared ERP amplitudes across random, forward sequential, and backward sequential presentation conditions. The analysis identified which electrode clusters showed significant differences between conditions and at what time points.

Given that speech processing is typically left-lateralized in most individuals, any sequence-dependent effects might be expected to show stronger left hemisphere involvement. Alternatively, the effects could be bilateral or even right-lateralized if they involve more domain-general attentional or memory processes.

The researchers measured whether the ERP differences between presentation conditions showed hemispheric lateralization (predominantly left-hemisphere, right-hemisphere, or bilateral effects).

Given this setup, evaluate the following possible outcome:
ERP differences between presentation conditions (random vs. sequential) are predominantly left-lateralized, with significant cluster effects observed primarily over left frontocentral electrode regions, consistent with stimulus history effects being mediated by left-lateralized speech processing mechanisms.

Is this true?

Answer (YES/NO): NO